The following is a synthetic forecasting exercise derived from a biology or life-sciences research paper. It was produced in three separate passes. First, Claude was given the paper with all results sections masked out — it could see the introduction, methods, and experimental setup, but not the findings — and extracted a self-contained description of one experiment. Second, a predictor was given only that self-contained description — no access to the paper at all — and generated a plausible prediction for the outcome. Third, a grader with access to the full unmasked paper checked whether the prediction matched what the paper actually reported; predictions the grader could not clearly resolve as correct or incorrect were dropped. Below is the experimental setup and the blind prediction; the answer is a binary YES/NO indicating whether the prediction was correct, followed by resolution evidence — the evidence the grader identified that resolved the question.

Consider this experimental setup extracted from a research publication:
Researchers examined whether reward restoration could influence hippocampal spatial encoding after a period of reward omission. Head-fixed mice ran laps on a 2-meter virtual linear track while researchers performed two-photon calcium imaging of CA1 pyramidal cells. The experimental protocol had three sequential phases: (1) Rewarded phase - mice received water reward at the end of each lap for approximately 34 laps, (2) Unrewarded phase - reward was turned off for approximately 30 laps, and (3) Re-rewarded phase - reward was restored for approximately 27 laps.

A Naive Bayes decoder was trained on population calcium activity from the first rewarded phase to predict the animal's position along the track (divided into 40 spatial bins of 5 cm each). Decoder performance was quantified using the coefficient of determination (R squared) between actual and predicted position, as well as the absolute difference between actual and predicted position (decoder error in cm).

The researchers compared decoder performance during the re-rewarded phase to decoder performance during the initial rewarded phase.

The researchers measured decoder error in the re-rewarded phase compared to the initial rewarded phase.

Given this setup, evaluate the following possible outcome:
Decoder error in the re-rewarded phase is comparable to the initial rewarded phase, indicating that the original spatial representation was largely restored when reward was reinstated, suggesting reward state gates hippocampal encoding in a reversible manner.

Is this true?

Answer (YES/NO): NO